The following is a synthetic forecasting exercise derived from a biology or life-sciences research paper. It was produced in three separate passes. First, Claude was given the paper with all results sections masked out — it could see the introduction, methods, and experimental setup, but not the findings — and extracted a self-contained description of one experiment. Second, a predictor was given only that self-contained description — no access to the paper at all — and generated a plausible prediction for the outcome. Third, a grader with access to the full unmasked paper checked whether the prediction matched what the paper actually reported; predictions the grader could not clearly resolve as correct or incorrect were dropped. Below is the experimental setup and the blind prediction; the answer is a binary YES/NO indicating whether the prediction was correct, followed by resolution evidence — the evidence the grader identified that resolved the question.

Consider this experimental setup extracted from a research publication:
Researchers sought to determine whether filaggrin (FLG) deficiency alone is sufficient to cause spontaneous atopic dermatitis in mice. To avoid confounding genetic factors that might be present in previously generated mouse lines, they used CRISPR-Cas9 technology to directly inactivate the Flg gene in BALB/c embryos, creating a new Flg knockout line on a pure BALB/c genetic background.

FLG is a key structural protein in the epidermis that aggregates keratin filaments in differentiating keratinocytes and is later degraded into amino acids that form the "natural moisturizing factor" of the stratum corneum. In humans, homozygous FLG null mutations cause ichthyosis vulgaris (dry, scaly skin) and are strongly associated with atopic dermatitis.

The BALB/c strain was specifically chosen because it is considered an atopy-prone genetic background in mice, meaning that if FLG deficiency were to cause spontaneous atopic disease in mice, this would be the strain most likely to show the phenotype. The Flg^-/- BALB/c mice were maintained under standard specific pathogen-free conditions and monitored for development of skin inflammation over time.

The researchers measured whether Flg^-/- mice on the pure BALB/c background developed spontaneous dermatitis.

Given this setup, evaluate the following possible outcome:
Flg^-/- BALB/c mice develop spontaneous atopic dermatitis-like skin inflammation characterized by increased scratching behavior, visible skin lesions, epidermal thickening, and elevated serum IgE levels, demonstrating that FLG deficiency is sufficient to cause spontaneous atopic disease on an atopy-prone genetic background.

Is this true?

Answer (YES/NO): NO